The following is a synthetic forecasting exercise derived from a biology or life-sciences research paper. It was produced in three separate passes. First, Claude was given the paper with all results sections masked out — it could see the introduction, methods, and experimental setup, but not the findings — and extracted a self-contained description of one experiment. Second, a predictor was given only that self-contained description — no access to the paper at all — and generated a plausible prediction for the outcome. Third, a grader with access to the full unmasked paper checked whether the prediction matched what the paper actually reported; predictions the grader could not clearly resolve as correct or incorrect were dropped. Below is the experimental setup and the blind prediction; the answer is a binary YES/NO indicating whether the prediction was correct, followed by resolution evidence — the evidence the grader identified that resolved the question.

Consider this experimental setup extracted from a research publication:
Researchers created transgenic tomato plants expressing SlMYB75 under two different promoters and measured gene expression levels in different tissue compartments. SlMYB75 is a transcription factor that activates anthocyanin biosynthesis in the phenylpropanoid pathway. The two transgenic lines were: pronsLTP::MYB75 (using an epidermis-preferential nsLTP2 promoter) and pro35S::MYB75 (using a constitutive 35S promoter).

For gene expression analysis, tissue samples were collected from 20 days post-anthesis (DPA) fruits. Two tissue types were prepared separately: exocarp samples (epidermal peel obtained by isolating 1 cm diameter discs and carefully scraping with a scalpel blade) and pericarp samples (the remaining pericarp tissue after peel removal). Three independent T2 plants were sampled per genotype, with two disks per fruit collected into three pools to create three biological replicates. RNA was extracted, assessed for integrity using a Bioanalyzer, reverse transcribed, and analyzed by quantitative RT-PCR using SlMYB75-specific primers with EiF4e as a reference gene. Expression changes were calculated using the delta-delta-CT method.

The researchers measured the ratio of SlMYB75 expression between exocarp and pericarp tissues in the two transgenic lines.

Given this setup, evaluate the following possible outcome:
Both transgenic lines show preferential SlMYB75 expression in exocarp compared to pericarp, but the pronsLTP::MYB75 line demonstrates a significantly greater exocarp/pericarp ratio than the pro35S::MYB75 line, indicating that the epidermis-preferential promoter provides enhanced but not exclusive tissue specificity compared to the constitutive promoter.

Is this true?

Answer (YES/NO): NO